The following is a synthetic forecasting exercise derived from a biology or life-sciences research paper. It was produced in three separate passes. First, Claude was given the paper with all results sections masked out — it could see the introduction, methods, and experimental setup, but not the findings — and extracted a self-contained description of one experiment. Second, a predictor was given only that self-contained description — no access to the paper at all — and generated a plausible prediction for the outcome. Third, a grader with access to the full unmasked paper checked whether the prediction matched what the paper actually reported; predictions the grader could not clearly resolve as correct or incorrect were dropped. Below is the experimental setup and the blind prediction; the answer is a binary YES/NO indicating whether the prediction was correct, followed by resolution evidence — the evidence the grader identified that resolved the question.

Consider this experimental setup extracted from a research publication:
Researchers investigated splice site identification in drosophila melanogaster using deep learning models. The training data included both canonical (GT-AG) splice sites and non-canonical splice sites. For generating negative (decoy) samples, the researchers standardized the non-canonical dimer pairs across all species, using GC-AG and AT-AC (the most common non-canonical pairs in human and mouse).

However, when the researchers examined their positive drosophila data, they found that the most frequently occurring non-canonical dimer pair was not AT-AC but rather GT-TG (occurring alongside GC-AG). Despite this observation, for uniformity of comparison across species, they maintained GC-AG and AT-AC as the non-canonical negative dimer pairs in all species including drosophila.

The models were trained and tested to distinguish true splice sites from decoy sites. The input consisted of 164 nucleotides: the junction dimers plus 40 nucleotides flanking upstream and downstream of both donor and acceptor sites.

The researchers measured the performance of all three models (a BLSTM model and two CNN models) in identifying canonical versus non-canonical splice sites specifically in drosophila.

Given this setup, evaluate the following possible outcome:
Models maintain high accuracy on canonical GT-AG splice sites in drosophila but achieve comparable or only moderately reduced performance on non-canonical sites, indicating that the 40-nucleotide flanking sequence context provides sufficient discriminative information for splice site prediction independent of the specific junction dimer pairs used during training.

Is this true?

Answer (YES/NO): NO